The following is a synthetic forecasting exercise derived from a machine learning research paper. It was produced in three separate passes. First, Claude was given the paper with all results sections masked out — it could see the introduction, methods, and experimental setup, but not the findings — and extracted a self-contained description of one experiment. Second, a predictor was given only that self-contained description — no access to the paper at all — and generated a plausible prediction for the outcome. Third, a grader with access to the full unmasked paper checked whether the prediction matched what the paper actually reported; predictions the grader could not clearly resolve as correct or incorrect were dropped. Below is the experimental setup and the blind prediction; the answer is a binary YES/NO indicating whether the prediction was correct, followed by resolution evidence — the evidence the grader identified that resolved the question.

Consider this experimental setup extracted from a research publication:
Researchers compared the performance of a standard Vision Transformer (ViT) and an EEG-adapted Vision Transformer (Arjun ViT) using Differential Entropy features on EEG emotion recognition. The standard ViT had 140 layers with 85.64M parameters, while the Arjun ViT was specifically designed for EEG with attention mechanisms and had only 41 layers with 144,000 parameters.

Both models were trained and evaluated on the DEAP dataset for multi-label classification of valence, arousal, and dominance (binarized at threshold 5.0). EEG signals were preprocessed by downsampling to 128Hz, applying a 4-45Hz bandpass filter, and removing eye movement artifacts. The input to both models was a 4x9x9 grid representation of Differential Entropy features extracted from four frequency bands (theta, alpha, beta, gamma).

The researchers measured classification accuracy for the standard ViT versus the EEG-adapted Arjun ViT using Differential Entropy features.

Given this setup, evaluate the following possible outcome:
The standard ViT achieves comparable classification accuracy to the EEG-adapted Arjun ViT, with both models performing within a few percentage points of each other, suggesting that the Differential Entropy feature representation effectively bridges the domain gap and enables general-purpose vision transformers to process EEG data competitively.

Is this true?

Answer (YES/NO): NO